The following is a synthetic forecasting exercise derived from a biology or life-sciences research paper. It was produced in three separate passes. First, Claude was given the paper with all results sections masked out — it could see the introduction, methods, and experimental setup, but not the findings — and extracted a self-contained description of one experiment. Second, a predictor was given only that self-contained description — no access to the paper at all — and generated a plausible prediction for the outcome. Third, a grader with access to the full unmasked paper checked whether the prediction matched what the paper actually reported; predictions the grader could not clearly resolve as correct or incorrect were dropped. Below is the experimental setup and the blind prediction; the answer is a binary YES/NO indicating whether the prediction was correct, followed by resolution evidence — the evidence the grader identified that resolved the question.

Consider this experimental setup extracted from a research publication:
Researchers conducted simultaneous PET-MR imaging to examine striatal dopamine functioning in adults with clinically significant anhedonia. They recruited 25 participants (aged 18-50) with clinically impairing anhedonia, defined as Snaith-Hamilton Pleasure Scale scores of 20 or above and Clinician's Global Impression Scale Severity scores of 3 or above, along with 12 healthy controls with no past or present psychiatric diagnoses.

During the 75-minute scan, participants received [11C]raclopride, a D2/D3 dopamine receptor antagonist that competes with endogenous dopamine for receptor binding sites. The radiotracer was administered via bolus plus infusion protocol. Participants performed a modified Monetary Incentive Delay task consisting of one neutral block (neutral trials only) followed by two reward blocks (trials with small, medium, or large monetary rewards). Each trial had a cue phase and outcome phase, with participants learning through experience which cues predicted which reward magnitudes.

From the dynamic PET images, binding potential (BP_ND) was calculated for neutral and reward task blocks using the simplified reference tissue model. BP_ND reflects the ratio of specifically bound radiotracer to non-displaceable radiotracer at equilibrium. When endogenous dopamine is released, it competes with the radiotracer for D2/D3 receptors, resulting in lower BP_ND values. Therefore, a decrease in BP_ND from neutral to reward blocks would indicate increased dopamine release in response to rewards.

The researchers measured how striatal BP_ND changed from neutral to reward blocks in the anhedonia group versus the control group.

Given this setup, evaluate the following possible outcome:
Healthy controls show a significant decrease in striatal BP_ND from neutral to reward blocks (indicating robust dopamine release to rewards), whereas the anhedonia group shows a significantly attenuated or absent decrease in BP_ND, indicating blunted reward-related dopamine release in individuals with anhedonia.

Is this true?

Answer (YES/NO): YES